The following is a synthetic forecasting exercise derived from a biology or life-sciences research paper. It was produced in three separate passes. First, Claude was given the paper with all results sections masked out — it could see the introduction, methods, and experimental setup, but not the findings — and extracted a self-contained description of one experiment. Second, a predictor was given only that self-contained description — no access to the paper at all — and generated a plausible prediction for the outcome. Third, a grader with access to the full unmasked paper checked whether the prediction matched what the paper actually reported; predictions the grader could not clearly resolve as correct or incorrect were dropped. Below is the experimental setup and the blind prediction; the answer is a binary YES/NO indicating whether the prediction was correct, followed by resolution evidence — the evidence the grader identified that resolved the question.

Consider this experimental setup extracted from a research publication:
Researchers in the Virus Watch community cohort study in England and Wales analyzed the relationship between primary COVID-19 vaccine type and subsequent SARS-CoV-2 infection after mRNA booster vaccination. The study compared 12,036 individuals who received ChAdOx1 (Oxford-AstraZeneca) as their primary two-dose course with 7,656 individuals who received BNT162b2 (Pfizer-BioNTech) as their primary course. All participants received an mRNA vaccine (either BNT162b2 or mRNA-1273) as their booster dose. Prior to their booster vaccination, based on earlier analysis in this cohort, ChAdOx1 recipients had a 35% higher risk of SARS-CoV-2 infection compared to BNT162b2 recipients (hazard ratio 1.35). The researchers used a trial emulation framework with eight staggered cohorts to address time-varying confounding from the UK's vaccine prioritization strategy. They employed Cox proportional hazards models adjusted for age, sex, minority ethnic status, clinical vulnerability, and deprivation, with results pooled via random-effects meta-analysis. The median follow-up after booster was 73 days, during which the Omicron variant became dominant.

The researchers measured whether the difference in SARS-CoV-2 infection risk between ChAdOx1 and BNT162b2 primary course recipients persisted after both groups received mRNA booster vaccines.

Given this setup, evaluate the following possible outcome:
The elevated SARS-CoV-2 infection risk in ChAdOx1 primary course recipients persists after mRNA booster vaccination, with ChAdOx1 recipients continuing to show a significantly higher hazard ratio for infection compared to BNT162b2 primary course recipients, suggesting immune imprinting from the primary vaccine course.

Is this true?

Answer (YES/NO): NO